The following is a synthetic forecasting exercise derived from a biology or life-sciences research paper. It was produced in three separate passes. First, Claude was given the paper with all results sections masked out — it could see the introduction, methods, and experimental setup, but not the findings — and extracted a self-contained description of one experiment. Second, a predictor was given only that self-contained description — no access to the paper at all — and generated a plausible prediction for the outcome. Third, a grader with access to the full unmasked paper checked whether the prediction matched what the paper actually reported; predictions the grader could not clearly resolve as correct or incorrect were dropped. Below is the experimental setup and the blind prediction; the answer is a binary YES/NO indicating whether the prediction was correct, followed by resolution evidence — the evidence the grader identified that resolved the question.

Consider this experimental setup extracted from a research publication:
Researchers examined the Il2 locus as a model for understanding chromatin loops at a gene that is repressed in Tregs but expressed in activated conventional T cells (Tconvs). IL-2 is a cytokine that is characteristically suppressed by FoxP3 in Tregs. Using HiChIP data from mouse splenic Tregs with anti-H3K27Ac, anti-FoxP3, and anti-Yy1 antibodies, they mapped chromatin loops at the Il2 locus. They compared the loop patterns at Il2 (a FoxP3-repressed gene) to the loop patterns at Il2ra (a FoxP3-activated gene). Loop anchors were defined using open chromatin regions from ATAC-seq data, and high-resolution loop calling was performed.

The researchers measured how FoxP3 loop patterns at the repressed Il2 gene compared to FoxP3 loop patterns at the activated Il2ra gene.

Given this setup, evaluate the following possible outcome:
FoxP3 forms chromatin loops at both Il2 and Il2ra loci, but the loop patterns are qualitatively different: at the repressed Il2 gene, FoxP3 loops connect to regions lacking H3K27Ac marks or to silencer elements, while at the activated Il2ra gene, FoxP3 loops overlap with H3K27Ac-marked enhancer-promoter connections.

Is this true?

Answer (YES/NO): NO